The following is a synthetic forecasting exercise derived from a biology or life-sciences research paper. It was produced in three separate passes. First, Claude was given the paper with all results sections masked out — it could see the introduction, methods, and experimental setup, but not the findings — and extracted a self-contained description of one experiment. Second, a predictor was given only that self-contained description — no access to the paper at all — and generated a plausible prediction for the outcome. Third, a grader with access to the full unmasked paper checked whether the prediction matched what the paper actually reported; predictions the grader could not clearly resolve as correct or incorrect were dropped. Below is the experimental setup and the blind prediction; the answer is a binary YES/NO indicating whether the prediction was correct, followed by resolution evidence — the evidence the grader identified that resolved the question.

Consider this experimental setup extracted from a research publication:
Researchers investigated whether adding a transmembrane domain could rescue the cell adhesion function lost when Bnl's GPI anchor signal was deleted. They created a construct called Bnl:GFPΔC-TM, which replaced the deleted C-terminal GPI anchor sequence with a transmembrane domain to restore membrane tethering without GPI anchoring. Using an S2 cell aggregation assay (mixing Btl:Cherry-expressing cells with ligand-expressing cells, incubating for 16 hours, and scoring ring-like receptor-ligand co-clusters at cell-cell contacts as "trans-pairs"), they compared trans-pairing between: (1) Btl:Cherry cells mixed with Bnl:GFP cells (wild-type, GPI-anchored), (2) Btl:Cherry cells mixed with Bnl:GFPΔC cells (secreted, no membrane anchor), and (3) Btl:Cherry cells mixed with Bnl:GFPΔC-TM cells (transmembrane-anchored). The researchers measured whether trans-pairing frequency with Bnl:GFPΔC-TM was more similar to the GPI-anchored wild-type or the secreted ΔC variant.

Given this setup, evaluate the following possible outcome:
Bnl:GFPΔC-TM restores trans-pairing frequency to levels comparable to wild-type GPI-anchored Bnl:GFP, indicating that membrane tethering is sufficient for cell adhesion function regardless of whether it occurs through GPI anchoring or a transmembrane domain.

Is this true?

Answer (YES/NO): YES